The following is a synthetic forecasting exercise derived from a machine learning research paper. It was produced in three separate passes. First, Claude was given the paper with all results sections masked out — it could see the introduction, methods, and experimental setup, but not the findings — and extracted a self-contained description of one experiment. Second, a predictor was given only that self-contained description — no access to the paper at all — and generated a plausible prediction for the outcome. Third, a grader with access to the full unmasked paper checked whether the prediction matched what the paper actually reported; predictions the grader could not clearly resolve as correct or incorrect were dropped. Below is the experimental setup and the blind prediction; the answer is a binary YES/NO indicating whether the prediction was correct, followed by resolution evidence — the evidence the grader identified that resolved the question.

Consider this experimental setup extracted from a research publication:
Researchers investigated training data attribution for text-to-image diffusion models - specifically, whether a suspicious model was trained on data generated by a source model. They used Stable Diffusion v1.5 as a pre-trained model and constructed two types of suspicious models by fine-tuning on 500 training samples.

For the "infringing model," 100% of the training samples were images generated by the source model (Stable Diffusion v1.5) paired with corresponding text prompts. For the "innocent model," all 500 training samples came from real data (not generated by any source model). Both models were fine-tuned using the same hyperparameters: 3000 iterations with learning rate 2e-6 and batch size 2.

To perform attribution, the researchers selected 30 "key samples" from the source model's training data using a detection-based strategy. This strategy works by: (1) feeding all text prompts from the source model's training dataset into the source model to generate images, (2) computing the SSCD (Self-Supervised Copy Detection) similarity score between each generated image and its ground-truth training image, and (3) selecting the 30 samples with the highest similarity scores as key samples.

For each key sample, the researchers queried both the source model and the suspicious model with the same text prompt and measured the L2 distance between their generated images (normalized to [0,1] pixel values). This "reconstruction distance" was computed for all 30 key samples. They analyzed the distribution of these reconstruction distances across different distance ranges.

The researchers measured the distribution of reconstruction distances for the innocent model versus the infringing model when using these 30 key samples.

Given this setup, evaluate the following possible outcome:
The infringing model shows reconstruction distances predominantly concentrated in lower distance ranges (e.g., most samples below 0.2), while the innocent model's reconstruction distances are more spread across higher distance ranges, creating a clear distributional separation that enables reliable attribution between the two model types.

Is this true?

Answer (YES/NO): YES